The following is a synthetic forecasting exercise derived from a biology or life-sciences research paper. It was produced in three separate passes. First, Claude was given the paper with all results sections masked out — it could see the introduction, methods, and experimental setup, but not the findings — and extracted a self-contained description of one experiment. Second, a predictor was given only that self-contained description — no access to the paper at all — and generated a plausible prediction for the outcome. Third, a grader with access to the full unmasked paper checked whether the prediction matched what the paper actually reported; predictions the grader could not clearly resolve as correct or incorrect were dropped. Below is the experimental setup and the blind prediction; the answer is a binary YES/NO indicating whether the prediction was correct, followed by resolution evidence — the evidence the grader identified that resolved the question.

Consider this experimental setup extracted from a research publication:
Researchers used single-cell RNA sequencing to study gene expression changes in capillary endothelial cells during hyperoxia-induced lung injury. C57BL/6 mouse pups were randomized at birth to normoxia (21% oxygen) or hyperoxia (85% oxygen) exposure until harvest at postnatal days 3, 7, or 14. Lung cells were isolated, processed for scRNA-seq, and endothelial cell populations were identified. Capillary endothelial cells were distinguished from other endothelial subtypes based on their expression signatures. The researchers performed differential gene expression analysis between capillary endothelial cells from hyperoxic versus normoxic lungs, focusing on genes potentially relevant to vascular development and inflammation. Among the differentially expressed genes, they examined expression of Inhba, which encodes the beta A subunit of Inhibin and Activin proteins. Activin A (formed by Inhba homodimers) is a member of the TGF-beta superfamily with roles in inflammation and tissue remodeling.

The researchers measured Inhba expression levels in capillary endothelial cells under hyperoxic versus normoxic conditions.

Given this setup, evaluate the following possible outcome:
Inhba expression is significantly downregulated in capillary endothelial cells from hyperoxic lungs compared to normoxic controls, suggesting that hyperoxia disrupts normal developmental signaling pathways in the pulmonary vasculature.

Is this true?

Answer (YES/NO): NO